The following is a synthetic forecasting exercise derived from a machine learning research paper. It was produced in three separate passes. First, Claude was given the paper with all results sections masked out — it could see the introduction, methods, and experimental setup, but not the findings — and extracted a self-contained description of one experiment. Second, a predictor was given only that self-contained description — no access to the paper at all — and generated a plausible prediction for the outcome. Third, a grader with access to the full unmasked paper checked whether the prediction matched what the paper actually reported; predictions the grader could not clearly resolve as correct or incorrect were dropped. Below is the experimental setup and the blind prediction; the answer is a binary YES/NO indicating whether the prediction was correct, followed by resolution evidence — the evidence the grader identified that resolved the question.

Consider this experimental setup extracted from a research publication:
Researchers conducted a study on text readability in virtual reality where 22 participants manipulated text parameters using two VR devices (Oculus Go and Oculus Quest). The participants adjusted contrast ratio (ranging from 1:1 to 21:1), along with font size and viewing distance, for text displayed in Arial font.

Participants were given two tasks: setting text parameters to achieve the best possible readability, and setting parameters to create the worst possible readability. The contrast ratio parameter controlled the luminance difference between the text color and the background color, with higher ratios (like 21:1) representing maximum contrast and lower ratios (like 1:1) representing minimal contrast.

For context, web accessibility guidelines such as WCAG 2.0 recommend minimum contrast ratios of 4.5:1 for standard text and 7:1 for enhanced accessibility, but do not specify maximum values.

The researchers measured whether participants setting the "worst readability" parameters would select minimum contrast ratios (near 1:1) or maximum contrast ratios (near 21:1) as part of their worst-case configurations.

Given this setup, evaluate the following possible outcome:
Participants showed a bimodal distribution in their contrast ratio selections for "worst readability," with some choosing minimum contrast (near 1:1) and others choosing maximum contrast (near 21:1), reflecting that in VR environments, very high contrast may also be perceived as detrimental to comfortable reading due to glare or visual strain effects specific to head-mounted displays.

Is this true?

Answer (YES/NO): YES